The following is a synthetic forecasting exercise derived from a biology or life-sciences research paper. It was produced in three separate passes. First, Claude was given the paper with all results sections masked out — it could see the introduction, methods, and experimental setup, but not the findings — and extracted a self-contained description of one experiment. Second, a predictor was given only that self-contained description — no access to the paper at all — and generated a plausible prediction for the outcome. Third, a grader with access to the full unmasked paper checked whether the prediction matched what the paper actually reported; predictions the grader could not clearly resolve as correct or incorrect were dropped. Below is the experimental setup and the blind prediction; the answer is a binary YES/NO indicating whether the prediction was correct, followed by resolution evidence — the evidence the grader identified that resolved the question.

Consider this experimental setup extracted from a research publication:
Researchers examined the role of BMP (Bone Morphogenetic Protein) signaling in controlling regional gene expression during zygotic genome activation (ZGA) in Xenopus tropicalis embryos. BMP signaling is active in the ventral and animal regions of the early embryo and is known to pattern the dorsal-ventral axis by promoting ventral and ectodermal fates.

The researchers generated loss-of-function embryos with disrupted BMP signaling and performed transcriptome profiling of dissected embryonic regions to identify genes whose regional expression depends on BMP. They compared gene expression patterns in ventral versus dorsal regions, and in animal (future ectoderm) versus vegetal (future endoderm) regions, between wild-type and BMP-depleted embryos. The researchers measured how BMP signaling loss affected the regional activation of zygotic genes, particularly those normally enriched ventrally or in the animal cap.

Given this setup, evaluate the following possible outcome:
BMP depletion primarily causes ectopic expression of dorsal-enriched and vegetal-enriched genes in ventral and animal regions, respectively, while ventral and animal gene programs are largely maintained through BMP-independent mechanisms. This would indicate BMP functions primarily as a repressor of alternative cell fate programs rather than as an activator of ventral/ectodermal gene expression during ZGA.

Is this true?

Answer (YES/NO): NO